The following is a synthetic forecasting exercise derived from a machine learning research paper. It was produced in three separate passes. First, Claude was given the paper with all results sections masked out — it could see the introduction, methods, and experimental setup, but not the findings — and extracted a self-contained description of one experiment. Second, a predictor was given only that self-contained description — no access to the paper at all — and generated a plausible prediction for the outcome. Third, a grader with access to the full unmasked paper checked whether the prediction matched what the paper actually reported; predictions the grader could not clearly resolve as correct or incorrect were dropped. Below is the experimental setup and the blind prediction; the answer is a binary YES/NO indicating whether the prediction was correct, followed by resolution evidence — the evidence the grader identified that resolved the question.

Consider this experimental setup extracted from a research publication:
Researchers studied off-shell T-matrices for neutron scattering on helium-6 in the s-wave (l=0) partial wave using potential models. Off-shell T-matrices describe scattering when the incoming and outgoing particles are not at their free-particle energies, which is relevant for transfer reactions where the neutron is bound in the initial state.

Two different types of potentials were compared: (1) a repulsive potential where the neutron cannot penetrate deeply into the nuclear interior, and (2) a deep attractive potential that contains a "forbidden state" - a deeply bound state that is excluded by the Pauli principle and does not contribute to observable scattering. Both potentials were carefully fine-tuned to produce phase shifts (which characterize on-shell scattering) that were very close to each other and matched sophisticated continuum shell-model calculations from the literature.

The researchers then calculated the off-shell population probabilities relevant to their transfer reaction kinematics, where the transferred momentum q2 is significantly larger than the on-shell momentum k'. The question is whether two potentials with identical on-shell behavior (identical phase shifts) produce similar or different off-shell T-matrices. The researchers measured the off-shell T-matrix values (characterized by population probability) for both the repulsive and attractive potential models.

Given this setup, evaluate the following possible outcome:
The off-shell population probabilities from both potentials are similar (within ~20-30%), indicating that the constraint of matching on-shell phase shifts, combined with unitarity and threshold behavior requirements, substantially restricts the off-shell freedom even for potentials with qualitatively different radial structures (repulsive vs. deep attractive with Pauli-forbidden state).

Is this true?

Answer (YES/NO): NO